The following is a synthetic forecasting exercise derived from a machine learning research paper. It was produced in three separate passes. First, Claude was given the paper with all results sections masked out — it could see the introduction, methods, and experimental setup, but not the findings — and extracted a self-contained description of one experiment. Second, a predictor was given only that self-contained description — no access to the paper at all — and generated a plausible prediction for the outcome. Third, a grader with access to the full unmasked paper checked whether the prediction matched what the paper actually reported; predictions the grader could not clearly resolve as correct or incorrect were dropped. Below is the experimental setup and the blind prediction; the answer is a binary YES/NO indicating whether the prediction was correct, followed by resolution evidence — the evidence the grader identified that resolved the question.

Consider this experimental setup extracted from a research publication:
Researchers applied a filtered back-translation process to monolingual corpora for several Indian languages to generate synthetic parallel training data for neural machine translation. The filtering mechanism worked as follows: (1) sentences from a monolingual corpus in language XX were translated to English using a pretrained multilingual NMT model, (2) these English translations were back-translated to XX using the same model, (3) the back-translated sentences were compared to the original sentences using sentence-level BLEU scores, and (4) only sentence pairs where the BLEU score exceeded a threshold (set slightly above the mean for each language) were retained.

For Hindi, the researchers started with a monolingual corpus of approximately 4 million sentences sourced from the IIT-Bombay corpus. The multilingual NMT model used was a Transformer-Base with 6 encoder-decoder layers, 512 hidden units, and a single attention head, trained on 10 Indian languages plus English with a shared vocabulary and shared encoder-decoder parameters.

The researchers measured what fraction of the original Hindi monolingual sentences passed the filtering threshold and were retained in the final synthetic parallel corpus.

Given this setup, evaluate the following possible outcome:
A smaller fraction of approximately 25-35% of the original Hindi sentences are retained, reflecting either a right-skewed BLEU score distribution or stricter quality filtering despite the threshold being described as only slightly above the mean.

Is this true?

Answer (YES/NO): NO